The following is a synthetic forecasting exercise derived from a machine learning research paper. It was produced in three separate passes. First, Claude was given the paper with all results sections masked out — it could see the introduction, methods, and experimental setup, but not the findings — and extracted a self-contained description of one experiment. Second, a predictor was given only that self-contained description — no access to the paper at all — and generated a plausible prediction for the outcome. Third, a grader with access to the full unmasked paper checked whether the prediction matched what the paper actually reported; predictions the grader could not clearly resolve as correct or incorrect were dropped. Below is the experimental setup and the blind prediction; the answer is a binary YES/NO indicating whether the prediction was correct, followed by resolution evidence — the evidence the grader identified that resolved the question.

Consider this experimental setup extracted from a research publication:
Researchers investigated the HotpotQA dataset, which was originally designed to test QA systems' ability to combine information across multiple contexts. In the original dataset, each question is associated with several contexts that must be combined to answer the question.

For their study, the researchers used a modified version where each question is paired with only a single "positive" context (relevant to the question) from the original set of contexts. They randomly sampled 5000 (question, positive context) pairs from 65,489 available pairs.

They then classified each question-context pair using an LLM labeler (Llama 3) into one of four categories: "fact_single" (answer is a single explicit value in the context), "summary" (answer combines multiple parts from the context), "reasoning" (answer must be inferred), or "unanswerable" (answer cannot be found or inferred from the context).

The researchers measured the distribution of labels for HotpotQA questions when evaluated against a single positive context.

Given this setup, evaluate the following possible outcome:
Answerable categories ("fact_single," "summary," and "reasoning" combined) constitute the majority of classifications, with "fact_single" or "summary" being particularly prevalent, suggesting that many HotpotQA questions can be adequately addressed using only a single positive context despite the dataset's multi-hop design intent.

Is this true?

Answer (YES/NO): NO